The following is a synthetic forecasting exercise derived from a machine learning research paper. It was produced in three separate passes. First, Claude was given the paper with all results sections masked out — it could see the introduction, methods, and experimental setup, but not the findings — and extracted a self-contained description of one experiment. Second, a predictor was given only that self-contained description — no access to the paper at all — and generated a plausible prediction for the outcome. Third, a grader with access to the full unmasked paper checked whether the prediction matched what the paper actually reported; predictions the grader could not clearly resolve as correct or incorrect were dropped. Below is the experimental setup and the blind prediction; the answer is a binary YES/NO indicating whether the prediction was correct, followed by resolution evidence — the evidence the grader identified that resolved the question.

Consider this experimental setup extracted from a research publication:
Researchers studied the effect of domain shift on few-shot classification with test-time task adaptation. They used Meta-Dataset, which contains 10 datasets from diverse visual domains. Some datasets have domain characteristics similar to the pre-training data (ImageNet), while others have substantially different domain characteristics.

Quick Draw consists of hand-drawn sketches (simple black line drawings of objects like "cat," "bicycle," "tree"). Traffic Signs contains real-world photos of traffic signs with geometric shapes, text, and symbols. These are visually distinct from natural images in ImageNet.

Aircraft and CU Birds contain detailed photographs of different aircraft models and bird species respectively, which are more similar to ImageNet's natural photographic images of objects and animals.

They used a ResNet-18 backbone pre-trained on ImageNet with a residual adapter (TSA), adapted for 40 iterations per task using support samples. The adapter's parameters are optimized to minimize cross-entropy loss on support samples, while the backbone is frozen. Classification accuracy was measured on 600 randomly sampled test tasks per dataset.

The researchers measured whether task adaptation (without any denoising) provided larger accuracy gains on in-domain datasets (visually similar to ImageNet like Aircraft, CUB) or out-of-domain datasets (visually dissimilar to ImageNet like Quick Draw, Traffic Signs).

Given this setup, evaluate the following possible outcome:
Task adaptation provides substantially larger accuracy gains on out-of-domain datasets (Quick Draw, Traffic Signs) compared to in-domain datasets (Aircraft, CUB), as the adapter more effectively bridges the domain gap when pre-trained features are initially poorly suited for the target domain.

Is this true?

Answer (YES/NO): NO